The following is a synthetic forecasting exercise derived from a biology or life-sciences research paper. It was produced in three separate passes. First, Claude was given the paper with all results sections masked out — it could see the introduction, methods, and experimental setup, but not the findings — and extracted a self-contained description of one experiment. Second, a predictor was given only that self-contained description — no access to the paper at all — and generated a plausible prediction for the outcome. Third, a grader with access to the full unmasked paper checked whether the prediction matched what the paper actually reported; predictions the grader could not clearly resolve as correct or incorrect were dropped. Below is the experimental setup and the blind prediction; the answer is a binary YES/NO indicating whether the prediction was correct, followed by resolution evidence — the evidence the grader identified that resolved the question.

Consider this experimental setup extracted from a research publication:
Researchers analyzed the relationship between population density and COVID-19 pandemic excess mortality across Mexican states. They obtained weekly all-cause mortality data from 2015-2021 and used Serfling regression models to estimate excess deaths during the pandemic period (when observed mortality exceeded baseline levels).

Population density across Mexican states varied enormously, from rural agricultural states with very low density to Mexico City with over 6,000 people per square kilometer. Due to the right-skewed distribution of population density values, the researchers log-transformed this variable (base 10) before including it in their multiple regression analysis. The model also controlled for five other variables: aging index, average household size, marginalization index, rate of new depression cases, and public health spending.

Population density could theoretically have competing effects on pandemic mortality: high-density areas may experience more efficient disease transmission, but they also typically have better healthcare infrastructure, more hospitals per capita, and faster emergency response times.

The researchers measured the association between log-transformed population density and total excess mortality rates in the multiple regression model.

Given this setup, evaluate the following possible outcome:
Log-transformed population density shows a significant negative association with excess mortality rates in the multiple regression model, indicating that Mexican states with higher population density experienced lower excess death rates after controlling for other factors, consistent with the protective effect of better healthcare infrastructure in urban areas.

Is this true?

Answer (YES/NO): NO